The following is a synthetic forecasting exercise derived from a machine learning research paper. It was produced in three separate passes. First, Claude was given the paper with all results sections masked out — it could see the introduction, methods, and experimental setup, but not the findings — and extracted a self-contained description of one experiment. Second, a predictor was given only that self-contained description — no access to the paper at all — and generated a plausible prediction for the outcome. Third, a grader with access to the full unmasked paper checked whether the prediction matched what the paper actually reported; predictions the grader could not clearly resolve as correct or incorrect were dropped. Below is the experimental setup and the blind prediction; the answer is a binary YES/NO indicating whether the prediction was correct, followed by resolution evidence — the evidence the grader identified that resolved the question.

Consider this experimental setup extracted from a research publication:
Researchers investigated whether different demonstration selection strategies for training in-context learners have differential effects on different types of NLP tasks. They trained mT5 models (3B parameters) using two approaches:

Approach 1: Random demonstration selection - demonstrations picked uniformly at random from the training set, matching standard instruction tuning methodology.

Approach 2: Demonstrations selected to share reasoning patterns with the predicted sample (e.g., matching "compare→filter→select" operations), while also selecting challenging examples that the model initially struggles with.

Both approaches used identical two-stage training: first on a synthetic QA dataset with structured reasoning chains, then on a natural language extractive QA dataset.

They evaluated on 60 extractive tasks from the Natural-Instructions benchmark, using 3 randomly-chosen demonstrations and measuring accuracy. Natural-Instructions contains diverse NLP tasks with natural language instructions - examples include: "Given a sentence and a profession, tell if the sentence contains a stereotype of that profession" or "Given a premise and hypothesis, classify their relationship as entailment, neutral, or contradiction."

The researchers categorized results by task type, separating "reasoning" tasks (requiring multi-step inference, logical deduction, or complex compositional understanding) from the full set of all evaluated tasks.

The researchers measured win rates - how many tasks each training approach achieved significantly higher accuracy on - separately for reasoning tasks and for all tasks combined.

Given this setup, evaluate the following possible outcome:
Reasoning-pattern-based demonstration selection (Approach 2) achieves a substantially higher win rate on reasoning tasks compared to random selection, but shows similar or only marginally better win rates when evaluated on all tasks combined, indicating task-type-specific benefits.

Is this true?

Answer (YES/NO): NO